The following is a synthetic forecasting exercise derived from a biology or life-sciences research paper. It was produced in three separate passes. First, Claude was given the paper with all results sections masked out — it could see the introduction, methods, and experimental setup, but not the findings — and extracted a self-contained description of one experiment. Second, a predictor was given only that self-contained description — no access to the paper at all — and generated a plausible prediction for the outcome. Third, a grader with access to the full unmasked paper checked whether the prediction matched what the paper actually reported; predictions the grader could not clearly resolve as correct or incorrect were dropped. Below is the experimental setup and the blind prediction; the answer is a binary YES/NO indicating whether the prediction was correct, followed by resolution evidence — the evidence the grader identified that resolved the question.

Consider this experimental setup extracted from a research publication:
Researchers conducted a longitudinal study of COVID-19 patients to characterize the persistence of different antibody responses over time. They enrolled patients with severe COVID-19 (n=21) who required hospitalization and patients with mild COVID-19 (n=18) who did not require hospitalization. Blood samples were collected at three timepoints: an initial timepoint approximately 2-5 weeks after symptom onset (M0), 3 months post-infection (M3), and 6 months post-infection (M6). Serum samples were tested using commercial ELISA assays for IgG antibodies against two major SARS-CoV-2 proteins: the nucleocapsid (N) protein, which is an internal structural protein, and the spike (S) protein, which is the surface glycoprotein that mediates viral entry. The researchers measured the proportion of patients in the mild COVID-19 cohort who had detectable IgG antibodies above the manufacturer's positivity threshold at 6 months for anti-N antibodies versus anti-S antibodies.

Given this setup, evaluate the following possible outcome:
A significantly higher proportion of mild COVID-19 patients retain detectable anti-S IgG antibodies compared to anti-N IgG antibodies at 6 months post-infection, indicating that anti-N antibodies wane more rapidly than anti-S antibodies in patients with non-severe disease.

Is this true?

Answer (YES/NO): YES